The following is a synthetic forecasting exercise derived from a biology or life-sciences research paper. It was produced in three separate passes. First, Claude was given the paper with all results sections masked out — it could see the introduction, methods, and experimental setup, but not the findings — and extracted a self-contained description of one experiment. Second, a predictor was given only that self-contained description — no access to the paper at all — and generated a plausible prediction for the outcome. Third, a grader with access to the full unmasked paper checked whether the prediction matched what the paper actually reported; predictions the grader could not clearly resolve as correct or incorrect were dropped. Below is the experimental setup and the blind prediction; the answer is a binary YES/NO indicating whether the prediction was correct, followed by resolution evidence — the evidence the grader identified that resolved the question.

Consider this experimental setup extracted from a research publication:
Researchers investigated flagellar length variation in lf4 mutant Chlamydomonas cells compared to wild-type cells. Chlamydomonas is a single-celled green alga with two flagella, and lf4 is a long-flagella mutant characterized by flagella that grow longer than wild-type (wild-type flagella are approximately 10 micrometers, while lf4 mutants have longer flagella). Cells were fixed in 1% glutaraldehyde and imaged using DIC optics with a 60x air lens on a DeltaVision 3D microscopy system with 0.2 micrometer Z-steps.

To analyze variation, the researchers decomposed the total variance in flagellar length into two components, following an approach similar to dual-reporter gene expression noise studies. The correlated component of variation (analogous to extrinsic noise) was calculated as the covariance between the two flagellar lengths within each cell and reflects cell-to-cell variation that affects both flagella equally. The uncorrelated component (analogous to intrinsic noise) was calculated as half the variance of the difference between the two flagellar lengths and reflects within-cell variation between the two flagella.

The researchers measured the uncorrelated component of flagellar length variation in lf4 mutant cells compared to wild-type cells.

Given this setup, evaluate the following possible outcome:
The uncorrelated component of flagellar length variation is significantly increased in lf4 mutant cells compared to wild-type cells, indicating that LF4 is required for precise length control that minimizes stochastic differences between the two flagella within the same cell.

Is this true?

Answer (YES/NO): YES